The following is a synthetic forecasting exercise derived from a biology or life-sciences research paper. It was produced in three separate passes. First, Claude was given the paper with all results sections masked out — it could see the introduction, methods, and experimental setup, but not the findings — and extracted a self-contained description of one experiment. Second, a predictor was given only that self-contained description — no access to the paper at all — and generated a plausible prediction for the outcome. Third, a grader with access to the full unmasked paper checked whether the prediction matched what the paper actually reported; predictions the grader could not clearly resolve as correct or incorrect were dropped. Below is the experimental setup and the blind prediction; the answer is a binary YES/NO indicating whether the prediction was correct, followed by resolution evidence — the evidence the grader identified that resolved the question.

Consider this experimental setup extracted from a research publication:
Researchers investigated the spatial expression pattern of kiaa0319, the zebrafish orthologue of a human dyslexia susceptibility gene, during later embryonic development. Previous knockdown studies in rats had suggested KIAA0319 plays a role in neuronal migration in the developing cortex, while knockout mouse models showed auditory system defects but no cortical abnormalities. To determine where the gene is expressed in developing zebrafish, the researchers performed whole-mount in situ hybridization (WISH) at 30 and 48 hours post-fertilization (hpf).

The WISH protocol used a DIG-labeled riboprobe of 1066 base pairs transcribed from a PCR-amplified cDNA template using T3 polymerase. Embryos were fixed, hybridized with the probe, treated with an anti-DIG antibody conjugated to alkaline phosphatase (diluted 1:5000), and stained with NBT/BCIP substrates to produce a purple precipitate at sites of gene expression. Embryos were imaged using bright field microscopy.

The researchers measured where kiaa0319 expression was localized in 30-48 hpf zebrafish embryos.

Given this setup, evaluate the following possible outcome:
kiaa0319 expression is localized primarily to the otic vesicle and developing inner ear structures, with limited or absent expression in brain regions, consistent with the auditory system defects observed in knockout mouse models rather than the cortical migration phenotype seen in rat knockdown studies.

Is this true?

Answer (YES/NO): NO